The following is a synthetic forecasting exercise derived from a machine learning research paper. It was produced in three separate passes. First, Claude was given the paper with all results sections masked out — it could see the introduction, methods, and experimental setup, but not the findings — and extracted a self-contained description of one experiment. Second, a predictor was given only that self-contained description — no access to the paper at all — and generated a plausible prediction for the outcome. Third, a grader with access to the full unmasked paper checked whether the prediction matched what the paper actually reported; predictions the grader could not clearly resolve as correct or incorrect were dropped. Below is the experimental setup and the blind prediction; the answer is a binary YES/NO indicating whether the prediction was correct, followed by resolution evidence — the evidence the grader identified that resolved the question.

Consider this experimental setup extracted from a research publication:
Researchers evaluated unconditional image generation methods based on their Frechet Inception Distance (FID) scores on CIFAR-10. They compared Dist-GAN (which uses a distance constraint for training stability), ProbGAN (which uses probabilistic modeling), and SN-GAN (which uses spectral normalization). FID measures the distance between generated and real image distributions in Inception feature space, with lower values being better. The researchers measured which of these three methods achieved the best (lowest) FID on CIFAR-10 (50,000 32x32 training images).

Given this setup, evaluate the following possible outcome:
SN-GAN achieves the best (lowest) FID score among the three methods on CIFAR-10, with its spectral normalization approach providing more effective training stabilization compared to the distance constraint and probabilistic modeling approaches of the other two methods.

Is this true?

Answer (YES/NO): NO